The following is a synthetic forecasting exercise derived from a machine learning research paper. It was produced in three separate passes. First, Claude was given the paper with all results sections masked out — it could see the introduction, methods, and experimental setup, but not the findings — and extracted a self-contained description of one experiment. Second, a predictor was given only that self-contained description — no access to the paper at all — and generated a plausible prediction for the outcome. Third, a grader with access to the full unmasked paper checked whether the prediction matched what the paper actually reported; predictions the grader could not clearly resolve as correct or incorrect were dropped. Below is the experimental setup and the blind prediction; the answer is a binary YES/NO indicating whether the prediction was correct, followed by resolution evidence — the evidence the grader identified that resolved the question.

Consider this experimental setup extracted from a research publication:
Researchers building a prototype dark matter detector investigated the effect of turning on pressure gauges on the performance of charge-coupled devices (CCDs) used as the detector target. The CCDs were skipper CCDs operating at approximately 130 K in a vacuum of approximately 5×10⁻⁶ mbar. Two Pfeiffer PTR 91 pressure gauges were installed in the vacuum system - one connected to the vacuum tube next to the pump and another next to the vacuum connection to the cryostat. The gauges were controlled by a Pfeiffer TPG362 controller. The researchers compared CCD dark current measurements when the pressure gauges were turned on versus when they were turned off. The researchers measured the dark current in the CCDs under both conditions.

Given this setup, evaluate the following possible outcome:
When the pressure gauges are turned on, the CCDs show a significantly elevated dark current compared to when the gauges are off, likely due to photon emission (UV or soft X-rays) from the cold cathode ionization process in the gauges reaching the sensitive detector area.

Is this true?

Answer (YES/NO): YES